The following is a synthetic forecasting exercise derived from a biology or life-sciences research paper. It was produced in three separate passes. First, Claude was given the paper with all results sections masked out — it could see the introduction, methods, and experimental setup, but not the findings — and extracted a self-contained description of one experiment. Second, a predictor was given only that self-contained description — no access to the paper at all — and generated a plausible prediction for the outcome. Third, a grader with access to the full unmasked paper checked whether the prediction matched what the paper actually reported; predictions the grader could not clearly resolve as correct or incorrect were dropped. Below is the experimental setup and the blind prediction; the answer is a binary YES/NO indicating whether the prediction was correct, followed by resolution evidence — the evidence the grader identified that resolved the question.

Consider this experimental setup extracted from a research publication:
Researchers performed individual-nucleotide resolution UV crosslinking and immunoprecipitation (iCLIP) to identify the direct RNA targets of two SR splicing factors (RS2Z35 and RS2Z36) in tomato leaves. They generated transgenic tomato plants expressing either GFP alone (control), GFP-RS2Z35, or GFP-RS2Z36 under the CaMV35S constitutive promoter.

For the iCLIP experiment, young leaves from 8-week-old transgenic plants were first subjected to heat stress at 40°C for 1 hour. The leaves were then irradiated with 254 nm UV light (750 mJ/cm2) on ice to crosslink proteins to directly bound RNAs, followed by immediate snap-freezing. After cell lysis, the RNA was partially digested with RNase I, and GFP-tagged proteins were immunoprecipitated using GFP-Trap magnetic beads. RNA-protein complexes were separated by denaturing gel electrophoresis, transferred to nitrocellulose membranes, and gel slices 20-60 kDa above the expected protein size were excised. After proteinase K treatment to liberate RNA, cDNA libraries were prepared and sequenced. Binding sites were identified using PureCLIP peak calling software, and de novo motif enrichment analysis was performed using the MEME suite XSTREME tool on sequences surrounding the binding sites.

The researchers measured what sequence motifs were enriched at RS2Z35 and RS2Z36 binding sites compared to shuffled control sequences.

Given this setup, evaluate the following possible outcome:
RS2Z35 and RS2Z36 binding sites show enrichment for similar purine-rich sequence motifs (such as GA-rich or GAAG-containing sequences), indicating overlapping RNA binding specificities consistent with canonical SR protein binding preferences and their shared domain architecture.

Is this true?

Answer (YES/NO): YES